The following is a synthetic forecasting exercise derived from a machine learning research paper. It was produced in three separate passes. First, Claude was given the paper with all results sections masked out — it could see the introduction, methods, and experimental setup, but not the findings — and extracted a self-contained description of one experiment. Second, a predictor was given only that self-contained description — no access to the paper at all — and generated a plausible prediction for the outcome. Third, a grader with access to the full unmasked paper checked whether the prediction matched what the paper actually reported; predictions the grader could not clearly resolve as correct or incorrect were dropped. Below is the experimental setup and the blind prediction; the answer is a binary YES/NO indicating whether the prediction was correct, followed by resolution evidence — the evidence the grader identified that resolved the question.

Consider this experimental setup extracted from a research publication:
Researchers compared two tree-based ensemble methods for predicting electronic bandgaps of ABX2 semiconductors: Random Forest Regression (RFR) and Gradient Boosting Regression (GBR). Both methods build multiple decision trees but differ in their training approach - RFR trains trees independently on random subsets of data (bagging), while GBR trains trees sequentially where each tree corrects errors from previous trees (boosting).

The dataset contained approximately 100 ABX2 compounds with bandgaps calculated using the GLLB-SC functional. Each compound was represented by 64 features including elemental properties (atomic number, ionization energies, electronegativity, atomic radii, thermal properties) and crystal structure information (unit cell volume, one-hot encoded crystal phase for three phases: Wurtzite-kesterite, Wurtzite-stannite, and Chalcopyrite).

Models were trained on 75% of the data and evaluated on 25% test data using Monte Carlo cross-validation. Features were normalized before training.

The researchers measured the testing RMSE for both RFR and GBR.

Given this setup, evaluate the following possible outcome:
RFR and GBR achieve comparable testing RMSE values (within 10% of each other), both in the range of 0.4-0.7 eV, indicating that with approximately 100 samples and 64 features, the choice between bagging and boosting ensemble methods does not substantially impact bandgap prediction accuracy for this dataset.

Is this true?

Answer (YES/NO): NO